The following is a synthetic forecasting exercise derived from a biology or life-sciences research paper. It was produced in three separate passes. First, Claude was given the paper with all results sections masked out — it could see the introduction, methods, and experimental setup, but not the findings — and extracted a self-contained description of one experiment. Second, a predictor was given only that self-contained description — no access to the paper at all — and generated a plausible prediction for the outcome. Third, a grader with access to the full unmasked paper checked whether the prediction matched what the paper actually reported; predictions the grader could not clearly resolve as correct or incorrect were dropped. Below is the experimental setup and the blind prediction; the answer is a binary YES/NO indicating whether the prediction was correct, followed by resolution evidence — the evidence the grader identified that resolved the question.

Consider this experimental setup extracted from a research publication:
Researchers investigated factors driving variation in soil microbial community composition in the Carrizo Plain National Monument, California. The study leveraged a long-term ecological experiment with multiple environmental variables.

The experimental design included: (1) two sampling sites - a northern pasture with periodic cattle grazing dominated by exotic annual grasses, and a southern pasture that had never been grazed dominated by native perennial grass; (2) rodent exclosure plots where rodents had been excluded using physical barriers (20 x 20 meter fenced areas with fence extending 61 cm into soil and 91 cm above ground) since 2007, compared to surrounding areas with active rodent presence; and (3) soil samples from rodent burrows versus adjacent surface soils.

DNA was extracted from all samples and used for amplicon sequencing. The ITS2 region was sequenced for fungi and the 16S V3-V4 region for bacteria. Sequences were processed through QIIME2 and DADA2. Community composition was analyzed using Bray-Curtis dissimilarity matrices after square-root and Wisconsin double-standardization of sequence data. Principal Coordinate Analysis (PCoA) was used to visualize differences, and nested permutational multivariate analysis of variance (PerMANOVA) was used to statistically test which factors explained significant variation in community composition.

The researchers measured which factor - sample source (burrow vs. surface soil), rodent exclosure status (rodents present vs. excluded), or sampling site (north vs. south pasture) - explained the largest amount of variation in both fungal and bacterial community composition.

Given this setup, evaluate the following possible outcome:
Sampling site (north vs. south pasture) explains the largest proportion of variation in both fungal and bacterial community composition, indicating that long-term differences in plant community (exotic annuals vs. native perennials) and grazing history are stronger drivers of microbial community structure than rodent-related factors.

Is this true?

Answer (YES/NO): NO